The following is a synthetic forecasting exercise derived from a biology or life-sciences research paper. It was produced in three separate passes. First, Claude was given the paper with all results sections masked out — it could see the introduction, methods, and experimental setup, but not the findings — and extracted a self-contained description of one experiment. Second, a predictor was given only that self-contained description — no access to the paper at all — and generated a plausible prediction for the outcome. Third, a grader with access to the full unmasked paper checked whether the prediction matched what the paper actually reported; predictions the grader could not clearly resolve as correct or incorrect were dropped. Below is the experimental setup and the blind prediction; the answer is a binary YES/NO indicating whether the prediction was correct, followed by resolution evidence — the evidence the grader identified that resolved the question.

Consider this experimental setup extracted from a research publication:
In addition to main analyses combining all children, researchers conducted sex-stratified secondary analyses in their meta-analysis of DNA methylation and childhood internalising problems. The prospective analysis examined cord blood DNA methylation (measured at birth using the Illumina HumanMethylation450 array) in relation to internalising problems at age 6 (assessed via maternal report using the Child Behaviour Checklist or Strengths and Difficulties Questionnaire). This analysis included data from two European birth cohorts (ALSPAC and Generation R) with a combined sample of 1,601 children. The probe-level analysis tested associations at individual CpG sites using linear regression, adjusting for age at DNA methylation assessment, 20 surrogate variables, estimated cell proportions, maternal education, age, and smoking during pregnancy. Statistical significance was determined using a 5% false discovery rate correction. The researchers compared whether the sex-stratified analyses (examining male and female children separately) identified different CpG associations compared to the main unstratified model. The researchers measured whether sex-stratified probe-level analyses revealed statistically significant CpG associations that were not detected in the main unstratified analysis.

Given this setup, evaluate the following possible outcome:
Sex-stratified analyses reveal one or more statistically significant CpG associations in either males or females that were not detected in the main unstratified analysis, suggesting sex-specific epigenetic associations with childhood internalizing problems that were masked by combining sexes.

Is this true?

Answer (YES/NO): YES